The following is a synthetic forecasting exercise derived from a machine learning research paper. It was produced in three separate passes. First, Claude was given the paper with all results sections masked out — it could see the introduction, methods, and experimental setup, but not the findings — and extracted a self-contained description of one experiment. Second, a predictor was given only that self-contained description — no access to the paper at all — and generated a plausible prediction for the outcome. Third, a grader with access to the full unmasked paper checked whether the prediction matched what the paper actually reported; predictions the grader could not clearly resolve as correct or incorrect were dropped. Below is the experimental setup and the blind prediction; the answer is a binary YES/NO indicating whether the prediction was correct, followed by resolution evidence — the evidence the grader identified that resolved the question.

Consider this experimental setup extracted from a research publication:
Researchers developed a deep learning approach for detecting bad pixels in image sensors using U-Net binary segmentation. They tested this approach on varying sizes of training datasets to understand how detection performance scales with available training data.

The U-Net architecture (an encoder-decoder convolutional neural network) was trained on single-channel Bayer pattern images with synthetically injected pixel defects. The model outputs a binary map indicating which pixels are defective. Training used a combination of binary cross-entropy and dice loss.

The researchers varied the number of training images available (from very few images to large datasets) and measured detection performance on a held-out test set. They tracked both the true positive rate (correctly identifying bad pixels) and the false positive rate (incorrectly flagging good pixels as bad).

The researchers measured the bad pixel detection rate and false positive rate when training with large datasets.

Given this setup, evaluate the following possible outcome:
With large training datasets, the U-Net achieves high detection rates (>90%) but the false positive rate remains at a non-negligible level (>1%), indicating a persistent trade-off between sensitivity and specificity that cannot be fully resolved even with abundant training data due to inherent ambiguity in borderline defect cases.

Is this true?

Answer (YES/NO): NO